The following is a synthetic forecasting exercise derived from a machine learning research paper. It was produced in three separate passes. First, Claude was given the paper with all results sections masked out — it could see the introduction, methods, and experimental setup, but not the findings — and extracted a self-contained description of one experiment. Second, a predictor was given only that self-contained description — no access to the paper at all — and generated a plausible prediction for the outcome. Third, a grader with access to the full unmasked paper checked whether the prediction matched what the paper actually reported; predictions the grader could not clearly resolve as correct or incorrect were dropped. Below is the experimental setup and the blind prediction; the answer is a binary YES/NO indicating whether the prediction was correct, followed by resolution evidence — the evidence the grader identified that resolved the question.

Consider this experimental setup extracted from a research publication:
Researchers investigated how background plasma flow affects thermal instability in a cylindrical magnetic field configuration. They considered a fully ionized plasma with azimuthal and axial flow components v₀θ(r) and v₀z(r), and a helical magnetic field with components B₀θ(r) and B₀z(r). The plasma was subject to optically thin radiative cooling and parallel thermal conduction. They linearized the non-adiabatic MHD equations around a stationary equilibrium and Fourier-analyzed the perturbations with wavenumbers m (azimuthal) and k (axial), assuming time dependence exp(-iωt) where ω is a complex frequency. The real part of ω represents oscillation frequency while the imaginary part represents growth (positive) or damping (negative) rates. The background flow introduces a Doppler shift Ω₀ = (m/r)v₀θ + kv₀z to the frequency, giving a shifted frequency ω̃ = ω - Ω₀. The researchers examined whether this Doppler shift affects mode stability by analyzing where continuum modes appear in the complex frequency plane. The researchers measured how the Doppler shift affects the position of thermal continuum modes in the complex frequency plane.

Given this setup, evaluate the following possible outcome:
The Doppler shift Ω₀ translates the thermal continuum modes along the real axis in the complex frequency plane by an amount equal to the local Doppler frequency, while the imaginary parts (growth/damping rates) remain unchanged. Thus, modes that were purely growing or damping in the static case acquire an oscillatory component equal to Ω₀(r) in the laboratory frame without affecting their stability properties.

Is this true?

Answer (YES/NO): YES